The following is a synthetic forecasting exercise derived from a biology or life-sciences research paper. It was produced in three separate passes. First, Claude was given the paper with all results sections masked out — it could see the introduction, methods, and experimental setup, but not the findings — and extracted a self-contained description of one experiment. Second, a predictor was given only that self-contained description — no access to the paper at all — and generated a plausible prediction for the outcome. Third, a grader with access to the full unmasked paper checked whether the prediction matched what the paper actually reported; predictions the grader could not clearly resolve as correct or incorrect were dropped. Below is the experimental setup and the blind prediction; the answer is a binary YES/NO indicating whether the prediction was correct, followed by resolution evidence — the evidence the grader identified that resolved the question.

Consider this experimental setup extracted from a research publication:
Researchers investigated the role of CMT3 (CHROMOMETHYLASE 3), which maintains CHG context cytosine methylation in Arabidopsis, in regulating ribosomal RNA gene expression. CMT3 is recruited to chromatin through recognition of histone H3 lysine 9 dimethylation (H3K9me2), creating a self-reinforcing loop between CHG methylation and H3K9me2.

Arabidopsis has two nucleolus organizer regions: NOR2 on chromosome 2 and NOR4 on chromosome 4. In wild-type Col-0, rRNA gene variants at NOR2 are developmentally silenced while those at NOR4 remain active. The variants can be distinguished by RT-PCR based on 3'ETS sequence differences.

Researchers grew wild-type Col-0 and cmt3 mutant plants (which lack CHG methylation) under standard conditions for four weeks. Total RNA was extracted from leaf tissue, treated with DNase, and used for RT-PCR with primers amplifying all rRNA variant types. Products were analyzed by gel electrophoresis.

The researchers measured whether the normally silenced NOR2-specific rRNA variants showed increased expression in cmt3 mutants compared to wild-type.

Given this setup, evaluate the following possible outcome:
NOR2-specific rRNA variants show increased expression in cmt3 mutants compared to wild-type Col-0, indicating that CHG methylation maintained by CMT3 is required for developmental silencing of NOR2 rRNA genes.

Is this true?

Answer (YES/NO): NO